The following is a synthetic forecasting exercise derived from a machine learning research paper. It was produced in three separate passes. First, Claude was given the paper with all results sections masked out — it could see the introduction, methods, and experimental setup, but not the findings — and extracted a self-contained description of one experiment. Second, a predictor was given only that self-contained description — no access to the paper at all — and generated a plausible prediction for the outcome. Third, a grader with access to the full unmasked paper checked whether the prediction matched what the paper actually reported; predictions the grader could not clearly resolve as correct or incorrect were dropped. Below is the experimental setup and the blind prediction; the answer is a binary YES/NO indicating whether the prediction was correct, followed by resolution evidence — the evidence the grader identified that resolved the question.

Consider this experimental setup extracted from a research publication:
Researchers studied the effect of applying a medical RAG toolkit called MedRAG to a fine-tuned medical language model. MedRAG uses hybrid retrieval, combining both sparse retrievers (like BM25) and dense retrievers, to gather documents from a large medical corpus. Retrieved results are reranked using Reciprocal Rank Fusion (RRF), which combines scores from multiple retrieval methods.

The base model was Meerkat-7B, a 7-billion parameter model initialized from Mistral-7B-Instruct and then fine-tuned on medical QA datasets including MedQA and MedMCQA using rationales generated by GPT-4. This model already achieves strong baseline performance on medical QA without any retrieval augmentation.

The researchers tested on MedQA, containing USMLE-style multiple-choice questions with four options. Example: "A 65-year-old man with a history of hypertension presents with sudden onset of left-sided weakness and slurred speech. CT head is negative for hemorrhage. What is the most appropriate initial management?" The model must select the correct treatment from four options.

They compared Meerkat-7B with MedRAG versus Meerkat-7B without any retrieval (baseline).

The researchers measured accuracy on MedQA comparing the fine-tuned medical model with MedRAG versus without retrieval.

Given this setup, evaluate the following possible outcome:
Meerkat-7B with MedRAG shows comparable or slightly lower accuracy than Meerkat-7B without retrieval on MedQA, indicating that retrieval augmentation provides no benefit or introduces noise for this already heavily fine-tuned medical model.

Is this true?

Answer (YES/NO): YES